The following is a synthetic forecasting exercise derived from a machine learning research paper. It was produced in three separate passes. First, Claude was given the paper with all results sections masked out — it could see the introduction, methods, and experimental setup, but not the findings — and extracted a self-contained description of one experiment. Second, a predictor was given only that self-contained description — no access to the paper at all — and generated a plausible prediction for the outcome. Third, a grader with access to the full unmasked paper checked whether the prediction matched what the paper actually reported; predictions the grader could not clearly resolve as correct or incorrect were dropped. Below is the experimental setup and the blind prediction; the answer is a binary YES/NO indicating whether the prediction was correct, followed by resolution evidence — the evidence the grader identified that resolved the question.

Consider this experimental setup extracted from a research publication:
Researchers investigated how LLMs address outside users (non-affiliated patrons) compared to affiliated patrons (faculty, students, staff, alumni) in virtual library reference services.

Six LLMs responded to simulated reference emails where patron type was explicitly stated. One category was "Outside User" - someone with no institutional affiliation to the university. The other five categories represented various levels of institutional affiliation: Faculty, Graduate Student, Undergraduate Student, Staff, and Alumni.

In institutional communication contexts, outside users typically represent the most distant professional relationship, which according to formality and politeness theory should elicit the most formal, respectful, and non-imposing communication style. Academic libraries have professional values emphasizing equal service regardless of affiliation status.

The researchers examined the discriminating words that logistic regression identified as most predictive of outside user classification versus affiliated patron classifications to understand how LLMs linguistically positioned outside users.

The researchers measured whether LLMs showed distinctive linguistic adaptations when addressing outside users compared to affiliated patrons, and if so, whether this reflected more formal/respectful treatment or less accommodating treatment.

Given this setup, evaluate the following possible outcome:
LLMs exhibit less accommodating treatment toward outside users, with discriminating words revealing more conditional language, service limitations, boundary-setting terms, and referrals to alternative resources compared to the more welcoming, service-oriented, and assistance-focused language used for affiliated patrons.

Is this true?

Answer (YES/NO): NO